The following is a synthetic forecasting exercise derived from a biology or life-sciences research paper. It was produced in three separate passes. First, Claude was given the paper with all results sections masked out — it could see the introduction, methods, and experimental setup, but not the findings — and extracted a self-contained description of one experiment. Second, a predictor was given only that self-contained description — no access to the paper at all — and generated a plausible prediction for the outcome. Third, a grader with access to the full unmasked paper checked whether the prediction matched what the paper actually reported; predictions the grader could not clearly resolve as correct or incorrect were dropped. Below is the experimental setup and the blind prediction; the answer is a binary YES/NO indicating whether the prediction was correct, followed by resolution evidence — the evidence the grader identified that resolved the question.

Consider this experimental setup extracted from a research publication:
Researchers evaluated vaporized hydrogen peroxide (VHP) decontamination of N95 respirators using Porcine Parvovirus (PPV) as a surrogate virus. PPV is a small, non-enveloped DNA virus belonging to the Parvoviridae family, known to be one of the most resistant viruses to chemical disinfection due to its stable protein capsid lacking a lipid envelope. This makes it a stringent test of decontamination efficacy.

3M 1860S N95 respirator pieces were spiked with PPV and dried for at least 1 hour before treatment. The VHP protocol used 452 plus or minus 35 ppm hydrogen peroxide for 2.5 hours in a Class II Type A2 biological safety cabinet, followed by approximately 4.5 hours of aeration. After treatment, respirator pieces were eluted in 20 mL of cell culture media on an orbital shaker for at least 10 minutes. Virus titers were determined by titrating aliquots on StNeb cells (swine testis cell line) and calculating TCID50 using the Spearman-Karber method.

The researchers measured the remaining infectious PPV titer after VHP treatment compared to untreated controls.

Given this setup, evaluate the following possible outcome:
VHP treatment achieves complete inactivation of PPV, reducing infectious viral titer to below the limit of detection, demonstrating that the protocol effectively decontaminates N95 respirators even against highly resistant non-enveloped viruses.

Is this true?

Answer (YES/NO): NO